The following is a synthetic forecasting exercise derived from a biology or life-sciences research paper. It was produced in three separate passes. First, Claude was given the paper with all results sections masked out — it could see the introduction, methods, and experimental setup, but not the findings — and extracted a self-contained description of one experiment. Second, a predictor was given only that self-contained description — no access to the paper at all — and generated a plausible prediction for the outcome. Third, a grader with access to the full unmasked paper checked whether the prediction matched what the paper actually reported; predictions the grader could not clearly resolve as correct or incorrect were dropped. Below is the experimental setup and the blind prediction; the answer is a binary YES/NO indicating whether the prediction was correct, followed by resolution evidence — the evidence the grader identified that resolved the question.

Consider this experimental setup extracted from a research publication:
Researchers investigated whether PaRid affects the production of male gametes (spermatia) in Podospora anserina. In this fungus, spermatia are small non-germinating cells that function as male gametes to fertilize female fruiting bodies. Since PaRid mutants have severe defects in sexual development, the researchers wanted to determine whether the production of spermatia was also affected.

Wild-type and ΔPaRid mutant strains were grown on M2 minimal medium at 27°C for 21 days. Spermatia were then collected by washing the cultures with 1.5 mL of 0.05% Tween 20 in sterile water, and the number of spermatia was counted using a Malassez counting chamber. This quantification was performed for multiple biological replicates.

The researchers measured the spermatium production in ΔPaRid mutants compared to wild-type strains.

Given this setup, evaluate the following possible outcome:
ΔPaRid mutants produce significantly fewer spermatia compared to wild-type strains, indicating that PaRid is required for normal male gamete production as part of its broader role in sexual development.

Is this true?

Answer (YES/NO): NO